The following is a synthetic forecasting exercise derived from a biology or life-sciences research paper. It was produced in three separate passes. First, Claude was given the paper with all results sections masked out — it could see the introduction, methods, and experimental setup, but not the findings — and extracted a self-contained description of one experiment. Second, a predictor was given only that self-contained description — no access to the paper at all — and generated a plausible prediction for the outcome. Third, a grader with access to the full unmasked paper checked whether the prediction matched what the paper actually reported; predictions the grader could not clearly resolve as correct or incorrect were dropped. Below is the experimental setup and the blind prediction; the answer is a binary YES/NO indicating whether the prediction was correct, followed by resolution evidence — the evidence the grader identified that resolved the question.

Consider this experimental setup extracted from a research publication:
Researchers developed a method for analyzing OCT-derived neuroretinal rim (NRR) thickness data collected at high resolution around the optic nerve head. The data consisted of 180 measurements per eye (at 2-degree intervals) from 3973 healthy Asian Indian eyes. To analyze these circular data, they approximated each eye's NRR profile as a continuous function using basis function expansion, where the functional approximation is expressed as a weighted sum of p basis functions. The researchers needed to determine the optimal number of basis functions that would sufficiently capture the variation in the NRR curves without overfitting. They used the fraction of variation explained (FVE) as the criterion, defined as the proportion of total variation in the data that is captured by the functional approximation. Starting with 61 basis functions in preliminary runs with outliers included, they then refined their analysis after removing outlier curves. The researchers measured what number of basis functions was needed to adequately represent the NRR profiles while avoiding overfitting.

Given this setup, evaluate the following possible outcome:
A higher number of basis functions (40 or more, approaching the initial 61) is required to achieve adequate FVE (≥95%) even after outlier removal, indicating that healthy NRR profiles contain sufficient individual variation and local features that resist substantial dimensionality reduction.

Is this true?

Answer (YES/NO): NO